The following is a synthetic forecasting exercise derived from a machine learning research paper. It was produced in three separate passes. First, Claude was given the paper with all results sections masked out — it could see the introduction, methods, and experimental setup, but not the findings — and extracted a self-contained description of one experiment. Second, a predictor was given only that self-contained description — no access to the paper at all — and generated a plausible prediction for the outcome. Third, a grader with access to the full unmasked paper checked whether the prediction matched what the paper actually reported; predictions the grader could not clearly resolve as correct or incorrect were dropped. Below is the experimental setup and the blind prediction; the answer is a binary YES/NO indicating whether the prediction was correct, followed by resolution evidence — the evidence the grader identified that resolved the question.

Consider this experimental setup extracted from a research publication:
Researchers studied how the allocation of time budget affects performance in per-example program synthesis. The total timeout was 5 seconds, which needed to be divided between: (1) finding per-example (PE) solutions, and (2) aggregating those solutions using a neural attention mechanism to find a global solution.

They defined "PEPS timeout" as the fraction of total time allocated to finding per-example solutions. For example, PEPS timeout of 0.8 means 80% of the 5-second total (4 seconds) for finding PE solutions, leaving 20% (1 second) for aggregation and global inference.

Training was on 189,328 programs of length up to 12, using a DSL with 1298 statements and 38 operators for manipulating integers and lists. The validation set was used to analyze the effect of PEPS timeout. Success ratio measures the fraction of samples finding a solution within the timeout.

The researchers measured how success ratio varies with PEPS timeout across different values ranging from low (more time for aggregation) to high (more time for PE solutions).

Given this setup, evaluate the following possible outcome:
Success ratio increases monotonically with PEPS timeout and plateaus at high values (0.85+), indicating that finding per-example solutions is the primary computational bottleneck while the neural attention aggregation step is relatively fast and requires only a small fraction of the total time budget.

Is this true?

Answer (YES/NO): NO